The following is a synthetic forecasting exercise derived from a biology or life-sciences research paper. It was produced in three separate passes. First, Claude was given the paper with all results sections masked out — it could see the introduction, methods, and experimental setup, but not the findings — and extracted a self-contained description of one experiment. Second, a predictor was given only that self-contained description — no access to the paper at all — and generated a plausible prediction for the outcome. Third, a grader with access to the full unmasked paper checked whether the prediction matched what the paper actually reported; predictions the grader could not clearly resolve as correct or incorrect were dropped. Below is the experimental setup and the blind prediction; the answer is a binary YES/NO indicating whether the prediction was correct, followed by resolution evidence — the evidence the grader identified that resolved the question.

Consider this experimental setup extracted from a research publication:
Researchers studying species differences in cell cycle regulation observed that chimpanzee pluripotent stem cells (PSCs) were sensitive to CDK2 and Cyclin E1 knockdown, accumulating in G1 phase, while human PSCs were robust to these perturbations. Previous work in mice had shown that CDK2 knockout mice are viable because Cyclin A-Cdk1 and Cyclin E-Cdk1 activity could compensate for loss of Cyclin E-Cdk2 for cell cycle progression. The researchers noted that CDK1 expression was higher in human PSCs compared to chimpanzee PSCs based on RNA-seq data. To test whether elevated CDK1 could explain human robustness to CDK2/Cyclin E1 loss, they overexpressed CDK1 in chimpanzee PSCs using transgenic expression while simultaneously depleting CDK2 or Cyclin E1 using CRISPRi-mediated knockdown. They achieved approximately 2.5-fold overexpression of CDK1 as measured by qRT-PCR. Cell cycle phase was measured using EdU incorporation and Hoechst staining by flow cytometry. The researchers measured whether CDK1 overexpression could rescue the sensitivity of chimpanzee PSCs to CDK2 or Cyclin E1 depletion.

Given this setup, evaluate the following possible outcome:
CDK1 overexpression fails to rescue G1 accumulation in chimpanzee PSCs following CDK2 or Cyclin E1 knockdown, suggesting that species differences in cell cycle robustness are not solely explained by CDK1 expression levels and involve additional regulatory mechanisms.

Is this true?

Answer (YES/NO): NO